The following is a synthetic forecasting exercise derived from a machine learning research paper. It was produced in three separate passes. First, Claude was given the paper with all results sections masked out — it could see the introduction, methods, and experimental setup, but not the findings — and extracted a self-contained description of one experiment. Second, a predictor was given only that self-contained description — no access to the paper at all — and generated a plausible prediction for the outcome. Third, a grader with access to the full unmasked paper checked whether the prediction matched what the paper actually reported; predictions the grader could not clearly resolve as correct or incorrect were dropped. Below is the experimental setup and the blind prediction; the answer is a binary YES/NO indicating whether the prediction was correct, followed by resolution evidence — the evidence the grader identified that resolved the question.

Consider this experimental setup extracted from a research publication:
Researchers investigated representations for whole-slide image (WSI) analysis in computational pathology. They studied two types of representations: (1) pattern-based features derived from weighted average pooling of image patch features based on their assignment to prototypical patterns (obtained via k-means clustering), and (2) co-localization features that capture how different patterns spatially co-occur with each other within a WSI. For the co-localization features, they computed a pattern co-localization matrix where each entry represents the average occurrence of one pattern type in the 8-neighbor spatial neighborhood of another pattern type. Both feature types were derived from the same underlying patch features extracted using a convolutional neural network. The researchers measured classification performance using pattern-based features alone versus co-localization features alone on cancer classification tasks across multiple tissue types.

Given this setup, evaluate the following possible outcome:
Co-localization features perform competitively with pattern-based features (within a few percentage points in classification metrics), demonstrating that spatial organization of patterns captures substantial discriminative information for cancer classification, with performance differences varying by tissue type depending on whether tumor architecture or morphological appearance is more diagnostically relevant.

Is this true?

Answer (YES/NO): NO